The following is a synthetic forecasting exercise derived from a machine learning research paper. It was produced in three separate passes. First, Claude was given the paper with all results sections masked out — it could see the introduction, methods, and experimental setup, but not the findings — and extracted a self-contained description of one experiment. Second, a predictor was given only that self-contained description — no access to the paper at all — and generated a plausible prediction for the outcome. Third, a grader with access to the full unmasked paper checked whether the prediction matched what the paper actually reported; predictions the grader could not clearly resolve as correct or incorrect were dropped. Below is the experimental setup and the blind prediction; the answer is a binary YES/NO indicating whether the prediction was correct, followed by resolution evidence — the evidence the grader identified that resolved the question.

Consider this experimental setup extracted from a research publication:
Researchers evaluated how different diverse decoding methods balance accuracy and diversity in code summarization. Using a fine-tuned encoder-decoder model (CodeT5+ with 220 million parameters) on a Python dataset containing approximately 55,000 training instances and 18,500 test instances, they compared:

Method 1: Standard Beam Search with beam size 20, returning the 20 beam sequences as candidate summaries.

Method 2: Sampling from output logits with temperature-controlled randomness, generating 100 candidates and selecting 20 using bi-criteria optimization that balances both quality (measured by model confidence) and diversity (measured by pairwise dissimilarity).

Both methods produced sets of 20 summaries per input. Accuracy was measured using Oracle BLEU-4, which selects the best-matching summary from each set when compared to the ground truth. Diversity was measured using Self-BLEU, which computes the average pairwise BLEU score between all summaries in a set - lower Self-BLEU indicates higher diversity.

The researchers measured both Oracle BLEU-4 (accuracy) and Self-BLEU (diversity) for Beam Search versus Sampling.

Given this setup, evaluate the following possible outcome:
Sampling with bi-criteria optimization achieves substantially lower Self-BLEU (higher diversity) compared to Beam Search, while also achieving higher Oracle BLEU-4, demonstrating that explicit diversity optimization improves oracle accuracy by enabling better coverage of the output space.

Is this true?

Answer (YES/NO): YES